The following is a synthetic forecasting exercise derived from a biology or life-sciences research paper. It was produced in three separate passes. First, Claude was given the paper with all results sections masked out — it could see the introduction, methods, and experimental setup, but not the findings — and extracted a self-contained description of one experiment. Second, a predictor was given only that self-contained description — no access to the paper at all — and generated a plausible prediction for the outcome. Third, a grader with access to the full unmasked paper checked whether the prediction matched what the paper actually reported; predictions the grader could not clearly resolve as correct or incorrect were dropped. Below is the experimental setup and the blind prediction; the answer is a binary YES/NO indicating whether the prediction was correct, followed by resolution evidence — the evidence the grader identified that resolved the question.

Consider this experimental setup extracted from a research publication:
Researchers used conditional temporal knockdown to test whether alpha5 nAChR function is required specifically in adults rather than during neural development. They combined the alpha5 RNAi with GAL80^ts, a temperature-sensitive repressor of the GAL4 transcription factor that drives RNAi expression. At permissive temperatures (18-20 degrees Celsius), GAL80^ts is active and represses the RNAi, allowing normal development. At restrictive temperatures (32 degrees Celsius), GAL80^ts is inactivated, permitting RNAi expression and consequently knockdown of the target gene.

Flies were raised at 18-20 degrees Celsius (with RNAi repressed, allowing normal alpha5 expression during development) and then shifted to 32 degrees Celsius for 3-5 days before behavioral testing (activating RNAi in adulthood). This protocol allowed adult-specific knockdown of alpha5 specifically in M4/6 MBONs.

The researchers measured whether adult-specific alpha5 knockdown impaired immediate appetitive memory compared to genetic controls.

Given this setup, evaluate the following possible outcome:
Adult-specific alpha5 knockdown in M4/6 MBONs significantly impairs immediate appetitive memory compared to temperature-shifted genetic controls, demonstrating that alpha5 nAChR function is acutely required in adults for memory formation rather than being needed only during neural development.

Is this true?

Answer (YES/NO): YES